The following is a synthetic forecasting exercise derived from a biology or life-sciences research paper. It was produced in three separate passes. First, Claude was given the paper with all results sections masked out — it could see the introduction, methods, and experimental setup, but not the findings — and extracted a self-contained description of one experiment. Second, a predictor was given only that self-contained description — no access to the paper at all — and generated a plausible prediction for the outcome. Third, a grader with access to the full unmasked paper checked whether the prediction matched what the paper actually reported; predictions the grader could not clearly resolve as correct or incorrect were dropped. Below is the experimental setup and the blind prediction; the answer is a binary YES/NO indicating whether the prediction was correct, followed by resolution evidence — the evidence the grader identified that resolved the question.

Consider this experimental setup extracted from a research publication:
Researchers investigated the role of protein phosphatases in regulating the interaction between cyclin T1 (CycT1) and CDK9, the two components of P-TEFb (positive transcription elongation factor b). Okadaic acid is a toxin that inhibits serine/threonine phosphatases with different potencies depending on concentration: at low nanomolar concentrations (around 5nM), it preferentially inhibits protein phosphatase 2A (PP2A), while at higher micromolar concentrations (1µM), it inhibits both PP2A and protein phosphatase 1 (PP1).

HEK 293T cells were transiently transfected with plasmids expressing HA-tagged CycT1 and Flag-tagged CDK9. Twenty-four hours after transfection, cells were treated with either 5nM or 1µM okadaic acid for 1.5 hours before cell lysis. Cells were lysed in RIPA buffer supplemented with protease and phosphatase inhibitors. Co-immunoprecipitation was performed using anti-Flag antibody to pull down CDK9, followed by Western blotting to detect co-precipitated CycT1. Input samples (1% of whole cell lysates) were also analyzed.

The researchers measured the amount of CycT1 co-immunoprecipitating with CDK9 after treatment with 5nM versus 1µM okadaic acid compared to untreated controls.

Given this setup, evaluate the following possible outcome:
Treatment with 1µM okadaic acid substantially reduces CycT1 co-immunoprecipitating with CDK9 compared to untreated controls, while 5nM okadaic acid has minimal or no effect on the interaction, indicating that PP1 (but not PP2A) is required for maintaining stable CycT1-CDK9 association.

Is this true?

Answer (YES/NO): NO